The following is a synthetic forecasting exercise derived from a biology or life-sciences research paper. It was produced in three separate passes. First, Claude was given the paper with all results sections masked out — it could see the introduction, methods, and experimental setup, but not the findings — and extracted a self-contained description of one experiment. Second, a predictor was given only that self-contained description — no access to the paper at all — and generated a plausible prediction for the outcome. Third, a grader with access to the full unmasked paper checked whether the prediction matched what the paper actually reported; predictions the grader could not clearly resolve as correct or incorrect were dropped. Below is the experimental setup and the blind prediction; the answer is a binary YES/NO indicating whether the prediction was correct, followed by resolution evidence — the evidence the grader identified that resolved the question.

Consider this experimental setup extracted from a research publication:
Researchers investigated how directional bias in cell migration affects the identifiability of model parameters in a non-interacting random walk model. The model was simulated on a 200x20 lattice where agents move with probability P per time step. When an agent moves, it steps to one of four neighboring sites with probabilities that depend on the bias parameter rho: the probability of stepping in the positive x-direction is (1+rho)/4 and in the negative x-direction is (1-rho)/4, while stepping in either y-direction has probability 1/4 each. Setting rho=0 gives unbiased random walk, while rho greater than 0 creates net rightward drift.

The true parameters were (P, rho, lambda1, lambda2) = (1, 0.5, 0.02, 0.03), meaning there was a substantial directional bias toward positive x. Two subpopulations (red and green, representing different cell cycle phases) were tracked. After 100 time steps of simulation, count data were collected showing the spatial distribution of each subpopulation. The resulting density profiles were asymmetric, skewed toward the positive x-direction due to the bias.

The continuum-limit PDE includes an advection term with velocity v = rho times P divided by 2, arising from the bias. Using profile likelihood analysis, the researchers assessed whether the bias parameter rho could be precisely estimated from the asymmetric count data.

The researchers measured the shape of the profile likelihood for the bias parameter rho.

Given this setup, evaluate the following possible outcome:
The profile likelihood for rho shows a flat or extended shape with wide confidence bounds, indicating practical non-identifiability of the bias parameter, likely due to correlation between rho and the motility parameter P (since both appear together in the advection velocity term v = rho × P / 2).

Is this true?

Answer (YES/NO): NO